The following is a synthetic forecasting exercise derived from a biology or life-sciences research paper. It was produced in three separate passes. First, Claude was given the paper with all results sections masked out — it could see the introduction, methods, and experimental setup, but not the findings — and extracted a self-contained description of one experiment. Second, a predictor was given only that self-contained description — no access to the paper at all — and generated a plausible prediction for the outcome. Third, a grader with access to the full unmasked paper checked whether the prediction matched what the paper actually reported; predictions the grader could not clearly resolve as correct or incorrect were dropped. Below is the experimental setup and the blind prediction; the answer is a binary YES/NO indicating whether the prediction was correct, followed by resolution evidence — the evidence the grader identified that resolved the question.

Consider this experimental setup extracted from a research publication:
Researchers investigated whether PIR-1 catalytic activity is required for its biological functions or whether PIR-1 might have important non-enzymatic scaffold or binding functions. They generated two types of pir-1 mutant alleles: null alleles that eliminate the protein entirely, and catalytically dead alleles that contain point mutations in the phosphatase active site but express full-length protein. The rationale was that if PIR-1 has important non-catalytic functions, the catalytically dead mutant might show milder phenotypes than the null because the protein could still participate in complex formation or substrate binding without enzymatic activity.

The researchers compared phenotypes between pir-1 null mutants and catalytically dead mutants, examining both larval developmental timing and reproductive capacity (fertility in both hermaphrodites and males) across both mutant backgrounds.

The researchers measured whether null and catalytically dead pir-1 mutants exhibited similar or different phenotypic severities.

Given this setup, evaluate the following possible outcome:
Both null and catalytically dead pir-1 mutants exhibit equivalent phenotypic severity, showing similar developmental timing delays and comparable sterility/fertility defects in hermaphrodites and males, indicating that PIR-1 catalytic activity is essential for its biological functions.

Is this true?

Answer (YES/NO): YES